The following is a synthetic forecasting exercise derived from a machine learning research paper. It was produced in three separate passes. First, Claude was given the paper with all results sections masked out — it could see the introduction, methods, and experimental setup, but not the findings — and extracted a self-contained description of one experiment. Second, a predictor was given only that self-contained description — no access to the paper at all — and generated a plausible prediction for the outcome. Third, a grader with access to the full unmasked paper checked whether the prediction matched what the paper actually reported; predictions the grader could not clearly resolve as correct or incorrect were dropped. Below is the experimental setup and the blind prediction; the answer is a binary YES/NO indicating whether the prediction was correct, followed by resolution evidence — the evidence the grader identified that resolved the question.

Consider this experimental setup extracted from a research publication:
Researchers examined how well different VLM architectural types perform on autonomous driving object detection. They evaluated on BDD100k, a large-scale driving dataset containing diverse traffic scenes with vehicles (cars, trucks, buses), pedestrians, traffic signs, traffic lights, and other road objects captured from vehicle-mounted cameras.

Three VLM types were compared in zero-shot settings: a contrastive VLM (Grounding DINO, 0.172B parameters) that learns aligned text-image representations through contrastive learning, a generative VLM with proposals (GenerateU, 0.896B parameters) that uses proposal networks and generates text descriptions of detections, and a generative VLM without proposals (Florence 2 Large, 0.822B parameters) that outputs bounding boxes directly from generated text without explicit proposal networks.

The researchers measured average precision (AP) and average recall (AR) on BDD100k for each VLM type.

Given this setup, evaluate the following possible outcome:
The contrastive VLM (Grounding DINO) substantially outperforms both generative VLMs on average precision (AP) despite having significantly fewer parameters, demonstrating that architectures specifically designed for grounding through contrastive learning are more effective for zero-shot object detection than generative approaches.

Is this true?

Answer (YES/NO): YES